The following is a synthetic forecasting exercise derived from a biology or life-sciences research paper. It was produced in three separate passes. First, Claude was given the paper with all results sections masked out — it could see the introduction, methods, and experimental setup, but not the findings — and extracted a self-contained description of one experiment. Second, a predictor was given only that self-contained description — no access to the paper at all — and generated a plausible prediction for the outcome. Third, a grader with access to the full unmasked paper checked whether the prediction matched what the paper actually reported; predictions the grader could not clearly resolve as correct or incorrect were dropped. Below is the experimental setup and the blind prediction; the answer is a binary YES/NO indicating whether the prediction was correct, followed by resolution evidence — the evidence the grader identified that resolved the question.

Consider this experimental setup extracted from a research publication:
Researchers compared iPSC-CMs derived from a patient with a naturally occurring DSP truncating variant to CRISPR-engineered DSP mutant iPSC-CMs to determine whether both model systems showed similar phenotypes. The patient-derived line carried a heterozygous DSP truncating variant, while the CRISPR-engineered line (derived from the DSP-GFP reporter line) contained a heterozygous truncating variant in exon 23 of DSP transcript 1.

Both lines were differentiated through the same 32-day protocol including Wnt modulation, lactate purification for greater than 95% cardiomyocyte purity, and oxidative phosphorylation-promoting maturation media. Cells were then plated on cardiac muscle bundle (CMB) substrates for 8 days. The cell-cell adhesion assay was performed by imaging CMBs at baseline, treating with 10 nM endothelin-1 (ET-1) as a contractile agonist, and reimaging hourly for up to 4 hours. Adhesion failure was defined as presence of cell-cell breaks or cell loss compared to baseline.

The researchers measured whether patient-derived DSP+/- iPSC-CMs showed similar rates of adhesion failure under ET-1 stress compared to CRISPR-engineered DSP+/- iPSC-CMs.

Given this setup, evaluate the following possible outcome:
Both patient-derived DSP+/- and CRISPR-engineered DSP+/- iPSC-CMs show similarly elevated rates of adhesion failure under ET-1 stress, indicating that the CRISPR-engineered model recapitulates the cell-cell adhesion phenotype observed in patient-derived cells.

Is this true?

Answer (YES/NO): NO